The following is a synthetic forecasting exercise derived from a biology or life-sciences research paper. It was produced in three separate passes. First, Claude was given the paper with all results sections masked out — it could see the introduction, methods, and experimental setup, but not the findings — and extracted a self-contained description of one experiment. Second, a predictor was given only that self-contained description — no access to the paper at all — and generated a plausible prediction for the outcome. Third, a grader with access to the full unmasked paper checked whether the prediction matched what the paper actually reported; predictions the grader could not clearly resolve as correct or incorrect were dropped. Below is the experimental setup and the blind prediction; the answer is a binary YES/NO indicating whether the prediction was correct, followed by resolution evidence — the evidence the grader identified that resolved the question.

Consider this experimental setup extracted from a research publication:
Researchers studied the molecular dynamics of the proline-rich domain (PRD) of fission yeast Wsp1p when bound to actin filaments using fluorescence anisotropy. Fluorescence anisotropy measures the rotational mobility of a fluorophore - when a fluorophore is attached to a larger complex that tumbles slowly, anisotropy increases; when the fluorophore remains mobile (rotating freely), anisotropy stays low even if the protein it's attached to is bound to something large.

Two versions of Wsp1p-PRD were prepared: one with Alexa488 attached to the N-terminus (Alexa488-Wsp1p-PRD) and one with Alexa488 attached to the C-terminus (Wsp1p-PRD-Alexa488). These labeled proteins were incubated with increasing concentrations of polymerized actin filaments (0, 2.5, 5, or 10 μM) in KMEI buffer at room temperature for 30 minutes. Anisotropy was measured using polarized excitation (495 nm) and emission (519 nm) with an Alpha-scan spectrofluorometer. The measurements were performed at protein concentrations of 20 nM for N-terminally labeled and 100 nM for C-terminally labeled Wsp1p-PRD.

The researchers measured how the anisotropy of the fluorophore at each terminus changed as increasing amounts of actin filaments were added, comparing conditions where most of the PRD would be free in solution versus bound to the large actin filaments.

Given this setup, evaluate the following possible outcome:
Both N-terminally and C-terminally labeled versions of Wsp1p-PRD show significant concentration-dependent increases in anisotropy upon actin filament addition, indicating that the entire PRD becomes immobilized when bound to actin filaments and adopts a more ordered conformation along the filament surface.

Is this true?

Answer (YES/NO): NO